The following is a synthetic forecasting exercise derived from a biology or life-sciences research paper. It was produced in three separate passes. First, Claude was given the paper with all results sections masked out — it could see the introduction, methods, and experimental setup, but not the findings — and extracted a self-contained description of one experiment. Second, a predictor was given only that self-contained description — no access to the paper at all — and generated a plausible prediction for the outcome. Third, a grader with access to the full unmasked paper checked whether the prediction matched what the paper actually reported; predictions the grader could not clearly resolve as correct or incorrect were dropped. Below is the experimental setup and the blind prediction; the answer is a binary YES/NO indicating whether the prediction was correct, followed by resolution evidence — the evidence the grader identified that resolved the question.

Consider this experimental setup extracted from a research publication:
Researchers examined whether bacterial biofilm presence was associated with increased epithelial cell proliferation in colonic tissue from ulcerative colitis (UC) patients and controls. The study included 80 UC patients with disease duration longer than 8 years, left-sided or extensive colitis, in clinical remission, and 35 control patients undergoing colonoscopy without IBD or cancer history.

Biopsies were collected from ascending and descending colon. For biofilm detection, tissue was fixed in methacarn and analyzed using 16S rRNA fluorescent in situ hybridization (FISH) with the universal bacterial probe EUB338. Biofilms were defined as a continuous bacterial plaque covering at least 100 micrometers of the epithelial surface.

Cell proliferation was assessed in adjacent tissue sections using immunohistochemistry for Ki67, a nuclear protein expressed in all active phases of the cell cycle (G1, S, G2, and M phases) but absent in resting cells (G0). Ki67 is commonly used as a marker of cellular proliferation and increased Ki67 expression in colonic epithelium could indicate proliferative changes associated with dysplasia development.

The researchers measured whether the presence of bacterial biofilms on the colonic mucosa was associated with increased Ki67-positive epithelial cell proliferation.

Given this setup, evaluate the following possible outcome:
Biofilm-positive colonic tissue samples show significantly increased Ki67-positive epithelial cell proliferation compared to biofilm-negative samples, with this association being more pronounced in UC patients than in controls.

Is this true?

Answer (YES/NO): NO